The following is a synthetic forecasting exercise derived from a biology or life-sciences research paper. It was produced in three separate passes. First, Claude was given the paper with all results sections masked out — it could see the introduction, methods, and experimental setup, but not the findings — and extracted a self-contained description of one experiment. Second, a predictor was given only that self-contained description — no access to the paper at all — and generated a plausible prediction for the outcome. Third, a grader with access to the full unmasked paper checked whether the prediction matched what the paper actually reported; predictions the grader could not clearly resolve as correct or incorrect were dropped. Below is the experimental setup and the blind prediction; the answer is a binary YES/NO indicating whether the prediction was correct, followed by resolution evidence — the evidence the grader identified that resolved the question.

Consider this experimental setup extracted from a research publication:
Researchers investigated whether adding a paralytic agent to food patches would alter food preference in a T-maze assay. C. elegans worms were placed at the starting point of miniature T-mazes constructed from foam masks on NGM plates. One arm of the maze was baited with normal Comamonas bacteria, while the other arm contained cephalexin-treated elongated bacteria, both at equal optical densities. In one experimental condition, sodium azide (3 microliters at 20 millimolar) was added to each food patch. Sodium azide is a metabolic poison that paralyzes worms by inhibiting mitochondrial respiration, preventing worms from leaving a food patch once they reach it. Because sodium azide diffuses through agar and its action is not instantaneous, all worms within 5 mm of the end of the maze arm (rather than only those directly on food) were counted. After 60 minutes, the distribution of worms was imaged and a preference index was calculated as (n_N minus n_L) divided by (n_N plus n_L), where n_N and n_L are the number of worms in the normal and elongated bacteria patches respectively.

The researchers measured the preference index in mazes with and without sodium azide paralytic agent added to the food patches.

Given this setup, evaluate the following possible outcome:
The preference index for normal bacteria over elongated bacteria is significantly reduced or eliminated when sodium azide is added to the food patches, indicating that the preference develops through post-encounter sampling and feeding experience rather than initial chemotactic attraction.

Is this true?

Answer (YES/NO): YES